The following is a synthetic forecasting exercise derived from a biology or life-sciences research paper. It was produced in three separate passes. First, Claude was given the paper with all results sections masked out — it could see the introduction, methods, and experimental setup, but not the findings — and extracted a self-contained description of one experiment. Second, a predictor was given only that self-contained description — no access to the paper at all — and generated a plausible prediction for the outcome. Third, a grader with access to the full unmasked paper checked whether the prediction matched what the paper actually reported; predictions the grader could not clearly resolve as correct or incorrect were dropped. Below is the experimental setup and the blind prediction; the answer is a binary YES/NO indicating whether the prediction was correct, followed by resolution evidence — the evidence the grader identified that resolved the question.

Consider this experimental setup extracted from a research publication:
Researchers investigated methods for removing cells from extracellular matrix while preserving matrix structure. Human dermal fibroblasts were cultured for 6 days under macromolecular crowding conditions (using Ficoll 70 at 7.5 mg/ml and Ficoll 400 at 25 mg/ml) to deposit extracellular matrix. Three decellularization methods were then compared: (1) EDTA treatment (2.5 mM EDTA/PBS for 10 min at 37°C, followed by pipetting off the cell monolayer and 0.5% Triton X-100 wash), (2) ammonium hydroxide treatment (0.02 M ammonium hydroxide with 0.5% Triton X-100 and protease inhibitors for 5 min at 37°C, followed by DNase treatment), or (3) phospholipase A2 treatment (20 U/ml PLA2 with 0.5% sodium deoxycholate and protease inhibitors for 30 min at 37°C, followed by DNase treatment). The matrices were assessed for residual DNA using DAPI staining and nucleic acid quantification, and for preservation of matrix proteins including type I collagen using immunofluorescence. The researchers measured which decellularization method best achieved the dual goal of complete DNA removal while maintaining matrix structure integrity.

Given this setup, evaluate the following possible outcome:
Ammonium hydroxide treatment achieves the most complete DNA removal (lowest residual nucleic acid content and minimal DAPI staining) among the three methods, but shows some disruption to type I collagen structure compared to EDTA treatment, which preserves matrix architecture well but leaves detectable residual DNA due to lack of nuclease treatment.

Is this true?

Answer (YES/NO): NO